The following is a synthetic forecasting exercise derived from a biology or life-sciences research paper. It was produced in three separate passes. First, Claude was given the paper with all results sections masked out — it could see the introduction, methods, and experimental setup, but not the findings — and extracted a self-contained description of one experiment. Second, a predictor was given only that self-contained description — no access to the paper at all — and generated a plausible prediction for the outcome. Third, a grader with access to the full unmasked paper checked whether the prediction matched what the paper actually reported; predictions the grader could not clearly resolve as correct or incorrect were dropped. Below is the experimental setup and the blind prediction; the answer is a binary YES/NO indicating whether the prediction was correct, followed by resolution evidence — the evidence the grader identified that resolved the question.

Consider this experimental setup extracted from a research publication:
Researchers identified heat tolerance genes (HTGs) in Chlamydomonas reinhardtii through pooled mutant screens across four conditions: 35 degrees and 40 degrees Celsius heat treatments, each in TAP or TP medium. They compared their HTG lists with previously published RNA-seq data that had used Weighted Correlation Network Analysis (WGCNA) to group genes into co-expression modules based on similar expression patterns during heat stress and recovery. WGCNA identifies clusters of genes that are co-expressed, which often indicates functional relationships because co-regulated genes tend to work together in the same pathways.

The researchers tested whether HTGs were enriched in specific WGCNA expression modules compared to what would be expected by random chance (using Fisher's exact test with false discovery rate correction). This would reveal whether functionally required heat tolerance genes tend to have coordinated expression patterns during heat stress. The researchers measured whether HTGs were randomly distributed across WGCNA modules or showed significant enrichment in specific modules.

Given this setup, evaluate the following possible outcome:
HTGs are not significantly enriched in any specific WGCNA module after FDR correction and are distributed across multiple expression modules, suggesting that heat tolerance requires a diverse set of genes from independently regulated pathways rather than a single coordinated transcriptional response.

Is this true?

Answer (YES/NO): NO